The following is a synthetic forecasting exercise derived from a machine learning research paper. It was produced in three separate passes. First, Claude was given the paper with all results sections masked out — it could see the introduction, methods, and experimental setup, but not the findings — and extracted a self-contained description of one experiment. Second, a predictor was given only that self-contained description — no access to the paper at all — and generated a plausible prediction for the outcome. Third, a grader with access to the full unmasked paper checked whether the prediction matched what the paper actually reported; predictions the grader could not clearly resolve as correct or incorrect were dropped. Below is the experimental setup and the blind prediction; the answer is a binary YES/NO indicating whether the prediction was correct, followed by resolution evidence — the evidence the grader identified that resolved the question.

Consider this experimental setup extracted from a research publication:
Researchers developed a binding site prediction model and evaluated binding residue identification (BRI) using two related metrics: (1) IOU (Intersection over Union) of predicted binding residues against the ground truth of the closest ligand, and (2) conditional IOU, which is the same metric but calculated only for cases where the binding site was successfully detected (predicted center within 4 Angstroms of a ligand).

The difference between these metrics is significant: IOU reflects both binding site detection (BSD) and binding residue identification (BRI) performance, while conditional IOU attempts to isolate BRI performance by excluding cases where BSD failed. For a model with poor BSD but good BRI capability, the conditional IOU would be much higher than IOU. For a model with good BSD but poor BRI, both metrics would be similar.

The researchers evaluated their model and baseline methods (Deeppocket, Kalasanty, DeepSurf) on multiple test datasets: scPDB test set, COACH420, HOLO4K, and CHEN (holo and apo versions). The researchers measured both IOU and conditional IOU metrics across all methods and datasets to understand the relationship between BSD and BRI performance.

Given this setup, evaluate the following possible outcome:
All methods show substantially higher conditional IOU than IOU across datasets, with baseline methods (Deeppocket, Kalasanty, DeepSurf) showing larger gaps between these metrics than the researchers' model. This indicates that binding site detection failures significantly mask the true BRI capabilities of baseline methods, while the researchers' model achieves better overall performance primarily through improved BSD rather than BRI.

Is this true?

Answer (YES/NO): NO